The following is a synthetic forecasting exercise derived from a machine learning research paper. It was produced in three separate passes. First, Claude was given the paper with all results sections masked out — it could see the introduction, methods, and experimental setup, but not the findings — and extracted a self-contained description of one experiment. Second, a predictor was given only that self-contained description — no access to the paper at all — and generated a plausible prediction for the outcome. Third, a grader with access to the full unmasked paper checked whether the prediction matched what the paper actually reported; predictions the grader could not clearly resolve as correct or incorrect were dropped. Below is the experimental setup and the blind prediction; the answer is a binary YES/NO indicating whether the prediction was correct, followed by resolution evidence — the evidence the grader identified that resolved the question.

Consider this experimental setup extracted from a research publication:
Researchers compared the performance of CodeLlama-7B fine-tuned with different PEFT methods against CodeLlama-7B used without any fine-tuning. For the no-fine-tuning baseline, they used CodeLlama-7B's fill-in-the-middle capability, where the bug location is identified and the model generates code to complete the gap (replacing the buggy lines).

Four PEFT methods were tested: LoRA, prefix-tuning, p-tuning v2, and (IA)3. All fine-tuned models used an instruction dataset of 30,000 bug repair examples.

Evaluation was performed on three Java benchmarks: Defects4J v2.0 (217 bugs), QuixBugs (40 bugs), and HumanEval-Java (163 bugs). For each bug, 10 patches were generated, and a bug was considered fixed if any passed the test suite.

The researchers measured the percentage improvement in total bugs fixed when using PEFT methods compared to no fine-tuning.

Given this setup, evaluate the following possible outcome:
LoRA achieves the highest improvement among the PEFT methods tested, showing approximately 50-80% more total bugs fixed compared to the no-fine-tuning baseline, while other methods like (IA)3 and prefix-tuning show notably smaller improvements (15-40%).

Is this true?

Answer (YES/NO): NO